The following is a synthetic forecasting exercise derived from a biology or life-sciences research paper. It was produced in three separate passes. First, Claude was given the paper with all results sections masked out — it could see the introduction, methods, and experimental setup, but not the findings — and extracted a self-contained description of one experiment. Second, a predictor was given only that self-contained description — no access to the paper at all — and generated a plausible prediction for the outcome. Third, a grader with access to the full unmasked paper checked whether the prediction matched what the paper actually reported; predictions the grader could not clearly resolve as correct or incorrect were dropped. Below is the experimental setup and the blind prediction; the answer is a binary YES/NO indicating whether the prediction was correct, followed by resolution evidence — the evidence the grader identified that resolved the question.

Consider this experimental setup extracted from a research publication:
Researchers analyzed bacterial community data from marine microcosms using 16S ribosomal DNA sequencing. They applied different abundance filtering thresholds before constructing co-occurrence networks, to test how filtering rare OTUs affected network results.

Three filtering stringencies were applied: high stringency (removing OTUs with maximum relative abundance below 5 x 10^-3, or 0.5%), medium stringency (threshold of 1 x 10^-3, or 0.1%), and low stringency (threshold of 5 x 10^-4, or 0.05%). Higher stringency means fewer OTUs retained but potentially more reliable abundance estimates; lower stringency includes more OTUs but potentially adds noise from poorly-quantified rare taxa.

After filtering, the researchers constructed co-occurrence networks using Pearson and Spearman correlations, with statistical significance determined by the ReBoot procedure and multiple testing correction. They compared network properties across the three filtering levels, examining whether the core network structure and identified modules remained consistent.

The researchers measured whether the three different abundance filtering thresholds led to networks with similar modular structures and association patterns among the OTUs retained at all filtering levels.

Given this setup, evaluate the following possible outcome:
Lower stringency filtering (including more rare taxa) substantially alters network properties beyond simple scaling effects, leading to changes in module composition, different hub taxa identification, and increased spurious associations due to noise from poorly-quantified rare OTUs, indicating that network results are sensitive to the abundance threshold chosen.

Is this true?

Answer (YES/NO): NO